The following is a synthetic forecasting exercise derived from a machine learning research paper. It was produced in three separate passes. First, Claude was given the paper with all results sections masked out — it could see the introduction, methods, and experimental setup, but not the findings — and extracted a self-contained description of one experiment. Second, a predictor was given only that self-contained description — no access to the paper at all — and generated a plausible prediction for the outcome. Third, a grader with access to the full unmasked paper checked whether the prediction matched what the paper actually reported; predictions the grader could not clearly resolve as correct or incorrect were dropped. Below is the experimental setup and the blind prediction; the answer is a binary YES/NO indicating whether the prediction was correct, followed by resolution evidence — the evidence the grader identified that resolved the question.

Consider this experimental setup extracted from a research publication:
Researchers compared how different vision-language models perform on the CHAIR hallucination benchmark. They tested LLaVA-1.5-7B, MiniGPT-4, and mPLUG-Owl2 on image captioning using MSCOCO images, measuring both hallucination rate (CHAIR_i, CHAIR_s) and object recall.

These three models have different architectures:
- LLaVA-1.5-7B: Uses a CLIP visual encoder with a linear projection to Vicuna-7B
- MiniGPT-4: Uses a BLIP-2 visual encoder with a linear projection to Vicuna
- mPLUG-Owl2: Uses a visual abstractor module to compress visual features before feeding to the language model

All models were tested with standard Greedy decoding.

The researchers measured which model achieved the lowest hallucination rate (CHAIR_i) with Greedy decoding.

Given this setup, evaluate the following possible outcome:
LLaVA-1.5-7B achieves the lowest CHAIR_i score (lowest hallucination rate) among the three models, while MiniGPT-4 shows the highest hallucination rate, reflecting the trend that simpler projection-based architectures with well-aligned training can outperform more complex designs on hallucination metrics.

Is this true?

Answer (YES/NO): YES